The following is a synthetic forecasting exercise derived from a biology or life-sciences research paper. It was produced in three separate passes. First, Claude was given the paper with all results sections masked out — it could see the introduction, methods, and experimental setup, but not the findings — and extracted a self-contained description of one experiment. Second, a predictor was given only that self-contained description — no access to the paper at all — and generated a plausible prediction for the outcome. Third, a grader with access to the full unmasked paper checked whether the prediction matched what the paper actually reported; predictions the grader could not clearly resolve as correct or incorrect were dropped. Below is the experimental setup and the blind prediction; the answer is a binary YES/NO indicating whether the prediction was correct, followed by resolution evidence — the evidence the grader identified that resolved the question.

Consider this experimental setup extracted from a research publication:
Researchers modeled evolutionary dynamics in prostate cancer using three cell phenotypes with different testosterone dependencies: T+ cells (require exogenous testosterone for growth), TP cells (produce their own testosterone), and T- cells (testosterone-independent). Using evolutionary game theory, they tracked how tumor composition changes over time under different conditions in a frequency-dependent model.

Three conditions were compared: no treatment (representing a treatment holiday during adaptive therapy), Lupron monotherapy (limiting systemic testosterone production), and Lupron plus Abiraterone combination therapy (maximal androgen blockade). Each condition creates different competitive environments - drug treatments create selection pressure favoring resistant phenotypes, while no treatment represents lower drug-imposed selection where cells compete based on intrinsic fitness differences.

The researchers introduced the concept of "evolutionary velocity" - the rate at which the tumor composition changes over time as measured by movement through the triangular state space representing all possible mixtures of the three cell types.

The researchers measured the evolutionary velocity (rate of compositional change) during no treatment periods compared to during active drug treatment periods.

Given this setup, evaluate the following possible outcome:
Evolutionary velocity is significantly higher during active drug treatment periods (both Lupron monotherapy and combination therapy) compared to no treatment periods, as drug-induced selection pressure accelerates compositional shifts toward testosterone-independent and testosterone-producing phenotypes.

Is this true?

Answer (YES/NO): YES